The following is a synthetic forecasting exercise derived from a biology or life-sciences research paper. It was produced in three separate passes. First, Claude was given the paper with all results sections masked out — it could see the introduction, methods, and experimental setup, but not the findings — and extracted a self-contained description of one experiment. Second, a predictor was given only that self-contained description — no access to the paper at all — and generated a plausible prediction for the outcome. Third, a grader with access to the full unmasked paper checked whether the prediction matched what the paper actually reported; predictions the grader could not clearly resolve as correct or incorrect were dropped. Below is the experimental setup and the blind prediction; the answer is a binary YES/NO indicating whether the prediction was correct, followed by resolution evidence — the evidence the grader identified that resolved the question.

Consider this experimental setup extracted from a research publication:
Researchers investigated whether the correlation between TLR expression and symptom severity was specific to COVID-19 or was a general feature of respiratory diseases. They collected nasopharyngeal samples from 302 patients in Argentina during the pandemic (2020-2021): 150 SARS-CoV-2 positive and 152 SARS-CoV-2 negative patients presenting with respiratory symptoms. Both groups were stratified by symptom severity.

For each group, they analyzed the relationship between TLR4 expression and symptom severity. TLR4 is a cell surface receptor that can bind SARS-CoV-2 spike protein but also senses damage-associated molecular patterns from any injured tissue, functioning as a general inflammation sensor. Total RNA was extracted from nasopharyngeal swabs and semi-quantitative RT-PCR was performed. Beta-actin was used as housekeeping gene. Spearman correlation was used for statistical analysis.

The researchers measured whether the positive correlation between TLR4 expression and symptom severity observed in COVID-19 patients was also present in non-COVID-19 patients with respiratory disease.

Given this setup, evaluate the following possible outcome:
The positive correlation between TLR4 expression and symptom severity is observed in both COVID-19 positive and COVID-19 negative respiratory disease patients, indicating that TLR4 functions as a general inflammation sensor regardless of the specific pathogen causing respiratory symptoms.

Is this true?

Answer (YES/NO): YES